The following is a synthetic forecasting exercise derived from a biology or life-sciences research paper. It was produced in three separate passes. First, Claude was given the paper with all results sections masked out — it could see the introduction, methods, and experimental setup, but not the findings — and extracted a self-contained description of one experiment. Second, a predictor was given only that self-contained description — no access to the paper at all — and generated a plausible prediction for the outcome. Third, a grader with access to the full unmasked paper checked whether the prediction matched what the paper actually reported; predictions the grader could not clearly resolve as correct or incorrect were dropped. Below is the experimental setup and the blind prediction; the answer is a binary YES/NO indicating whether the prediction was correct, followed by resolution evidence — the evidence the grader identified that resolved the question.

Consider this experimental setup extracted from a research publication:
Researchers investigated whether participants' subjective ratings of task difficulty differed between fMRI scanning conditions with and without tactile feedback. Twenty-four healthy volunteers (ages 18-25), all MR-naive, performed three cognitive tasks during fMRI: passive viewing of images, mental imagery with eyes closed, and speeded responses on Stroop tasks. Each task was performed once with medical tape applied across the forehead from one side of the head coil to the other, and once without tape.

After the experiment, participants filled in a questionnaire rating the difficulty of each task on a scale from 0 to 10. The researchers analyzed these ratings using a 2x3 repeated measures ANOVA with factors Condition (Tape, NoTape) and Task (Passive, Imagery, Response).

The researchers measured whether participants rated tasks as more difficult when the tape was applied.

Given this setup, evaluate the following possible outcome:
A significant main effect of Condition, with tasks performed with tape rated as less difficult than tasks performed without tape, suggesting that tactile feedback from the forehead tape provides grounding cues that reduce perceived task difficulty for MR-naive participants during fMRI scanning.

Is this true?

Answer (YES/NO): NO